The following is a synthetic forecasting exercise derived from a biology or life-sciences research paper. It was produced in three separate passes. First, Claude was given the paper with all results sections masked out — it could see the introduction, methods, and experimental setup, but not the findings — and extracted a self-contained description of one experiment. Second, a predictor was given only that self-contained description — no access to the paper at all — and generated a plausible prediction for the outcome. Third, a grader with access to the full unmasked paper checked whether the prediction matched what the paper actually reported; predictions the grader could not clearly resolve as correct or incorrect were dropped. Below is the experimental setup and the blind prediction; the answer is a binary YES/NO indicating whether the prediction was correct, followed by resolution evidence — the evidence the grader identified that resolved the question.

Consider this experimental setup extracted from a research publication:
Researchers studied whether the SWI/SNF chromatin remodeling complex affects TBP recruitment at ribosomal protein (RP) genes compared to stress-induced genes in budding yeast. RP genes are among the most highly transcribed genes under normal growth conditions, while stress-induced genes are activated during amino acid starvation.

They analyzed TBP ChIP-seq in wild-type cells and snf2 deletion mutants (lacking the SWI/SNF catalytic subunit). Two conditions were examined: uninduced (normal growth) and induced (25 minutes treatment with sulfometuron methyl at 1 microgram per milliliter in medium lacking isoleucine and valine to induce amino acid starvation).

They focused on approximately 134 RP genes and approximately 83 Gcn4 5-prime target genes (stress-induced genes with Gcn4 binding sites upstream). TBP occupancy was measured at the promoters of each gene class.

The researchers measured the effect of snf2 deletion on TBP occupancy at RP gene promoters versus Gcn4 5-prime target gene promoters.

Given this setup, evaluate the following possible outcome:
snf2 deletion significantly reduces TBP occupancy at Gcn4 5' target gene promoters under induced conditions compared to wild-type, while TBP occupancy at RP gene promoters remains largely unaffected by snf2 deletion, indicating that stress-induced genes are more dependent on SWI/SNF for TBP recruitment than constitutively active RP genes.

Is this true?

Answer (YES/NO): NO